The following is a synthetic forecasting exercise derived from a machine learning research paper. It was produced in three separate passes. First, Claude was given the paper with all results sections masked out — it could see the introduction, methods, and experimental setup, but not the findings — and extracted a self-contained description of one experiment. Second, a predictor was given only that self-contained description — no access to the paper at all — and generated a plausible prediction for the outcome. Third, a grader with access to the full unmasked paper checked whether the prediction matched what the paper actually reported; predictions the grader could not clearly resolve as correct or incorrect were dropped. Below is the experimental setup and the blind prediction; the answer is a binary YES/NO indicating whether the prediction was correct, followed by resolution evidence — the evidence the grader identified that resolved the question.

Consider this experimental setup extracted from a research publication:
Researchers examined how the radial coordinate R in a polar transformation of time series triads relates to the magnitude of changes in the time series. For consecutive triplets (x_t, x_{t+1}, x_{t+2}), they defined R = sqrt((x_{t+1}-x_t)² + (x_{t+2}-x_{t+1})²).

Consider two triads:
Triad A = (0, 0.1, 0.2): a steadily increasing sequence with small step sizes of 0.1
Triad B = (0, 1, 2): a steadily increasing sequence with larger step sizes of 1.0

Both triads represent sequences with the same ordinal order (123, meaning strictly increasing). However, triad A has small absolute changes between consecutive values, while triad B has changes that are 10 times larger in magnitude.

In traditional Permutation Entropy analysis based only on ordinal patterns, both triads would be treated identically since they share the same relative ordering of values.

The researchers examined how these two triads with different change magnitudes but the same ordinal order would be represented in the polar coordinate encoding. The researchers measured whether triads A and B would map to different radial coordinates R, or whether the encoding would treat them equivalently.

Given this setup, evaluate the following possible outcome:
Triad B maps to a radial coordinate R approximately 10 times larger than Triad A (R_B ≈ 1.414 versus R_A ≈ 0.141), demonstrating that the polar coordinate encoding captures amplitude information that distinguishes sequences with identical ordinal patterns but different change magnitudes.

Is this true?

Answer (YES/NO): YES